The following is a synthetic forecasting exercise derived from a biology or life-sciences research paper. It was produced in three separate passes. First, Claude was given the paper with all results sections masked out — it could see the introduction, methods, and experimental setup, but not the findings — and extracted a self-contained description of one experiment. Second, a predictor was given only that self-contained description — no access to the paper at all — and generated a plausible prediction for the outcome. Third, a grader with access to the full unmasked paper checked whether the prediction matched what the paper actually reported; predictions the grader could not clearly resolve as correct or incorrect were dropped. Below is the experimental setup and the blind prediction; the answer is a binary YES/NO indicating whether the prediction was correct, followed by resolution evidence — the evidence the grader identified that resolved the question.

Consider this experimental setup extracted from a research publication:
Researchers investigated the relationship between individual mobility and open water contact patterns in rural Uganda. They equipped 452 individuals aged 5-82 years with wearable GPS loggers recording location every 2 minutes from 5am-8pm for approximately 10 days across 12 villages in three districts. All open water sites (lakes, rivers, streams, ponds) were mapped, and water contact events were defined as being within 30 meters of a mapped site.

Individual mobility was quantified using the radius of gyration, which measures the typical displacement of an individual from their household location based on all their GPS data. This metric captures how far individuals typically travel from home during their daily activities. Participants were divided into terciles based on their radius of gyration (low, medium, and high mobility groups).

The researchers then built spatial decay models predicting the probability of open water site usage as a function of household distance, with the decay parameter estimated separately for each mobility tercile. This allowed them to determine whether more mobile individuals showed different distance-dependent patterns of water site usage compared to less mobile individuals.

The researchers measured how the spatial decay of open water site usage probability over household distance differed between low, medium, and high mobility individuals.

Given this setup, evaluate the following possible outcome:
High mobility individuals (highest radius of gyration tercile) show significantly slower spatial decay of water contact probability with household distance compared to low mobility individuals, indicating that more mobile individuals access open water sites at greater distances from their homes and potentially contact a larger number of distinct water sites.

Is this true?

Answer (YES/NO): NO